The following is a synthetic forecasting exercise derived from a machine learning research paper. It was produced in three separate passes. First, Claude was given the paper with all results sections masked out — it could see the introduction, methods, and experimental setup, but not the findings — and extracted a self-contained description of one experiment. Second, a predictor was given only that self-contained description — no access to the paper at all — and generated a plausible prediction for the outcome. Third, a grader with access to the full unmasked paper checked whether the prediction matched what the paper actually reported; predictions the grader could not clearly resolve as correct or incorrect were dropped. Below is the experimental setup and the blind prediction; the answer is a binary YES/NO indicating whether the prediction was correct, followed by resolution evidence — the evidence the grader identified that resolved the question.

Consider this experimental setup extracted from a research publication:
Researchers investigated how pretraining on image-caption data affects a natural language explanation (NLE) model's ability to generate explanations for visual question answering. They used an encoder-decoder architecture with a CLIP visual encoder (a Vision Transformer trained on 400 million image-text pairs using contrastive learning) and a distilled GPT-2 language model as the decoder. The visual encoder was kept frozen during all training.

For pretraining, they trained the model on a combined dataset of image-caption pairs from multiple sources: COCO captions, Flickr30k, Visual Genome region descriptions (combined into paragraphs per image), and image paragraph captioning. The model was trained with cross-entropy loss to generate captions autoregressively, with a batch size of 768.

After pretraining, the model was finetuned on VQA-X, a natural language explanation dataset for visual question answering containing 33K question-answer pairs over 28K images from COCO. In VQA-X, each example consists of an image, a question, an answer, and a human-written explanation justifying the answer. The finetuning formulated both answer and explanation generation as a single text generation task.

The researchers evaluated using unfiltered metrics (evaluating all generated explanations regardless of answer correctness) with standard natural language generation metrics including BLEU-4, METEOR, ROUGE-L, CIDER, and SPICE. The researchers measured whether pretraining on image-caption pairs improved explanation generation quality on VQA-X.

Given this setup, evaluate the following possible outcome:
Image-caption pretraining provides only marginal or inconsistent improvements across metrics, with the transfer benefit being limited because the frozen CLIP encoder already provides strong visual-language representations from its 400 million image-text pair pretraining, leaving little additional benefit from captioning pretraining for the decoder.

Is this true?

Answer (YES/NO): NO